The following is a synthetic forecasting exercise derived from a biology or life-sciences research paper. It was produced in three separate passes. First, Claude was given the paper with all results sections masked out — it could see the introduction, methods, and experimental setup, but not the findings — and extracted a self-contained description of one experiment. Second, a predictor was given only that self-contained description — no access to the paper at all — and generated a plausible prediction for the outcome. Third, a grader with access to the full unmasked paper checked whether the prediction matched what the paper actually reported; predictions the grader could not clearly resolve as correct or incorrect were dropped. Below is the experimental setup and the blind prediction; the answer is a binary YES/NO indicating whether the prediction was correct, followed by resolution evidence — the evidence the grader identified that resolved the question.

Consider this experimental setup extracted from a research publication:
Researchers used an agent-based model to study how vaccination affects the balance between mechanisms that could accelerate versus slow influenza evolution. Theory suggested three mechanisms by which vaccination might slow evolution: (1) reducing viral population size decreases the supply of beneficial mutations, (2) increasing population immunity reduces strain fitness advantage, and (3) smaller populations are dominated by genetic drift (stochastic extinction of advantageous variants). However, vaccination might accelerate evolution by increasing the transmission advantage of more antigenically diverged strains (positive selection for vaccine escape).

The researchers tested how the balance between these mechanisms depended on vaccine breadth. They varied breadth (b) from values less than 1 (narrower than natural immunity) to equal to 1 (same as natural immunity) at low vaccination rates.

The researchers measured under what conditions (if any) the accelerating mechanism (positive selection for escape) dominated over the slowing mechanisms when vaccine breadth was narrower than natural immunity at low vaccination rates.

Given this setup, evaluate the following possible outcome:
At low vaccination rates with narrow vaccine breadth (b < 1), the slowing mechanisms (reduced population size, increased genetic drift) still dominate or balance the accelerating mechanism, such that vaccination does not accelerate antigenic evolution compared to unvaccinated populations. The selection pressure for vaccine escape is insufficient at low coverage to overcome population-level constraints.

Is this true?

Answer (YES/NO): NO